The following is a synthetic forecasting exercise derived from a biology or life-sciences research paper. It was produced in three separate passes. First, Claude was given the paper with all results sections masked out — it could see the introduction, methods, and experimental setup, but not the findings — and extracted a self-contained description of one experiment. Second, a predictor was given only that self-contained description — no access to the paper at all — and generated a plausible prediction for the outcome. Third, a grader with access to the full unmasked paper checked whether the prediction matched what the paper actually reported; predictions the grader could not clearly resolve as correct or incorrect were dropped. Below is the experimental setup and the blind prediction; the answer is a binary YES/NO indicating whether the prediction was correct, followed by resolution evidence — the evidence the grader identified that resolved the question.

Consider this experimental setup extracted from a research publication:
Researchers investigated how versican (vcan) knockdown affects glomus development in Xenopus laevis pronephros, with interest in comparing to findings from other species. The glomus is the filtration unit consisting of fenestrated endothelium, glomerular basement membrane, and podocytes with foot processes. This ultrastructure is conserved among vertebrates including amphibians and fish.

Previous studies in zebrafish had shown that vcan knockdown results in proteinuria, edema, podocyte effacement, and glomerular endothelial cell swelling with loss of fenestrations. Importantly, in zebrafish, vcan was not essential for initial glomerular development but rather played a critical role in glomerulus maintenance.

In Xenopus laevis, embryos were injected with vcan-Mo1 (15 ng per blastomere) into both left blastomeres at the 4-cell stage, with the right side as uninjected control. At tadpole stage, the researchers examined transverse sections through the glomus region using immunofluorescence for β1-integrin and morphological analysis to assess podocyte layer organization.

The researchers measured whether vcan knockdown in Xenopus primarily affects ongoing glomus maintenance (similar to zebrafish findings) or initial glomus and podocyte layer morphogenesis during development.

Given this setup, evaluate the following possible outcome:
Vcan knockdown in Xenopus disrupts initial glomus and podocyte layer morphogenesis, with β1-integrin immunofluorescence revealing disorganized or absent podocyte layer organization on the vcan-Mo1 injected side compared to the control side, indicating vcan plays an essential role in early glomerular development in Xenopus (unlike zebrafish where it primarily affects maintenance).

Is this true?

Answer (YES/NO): YES